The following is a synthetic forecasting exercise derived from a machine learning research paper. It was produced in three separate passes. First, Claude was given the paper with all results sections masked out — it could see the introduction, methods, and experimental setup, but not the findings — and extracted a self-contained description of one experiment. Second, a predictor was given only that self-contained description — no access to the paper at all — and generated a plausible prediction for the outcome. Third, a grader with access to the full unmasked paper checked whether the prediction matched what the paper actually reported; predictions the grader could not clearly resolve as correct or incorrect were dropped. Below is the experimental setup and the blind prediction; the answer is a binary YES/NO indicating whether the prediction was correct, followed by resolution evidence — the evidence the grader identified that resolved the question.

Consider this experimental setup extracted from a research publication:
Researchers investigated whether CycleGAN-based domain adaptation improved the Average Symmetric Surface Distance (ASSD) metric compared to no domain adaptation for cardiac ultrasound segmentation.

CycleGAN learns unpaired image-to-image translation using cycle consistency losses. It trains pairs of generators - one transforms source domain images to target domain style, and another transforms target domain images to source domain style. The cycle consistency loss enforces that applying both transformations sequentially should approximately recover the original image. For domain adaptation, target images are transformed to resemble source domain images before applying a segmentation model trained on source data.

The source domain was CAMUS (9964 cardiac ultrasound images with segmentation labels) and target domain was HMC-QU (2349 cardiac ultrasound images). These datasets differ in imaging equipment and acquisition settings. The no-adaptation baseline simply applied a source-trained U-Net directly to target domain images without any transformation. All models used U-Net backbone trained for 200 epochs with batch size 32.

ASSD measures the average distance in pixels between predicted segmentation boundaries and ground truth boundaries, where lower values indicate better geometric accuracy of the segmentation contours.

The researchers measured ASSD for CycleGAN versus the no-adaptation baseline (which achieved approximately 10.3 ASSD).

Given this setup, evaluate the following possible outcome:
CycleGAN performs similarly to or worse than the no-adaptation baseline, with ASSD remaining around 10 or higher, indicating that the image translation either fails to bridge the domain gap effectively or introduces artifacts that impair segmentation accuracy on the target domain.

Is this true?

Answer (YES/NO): YES